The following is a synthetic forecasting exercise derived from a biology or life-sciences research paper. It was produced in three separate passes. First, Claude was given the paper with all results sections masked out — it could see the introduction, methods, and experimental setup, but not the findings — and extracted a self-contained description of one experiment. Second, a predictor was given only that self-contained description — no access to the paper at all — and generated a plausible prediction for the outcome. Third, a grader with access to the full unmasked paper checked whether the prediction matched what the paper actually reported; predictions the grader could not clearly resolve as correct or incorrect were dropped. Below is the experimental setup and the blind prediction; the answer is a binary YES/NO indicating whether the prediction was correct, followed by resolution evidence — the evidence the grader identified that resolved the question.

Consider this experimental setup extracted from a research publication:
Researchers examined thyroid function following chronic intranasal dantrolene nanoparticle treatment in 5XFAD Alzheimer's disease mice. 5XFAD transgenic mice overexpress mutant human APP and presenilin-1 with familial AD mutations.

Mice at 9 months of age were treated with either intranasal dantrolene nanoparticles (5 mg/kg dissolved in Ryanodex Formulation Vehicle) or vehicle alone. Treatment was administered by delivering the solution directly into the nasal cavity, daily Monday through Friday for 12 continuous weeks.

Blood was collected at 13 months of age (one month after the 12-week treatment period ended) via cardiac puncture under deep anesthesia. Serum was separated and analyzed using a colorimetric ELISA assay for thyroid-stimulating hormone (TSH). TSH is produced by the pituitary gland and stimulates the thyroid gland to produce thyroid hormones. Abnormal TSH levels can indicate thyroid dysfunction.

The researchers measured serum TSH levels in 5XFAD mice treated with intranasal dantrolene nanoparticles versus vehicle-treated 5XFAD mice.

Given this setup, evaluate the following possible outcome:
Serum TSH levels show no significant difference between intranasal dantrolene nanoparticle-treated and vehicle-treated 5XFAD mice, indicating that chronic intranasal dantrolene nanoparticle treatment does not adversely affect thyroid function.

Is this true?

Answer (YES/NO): YES